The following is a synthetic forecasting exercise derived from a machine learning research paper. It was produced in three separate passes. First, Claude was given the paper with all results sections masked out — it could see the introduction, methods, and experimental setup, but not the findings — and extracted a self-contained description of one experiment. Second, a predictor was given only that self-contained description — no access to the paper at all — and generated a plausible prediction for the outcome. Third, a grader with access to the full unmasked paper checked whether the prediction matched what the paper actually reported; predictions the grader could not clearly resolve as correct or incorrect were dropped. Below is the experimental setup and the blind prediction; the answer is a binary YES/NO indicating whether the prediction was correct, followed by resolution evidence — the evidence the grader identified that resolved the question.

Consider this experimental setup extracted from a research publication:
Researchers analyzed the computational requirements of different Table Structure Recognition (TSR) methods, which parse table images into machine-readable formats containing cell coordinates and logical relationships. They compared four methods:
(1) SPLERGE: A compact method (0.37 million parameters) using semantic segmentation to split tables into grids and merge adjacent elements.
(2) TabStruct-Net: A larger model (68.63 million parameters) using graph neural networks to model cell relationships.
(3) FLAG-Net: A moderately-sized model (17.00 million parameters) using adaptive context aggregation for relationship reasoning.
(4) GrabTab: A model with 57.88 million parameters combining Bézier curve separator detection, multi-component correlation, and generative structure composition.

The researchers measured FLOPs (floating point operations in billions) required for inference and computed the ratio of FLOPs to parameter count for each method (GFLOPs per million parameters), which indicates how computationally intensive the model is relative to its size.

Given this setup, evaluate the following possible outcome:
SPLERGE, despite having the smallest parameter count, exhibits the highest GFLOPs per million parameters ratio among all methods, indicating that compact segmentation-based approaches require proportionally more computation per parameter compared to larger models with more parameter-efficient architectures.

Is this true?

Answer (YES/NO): YES